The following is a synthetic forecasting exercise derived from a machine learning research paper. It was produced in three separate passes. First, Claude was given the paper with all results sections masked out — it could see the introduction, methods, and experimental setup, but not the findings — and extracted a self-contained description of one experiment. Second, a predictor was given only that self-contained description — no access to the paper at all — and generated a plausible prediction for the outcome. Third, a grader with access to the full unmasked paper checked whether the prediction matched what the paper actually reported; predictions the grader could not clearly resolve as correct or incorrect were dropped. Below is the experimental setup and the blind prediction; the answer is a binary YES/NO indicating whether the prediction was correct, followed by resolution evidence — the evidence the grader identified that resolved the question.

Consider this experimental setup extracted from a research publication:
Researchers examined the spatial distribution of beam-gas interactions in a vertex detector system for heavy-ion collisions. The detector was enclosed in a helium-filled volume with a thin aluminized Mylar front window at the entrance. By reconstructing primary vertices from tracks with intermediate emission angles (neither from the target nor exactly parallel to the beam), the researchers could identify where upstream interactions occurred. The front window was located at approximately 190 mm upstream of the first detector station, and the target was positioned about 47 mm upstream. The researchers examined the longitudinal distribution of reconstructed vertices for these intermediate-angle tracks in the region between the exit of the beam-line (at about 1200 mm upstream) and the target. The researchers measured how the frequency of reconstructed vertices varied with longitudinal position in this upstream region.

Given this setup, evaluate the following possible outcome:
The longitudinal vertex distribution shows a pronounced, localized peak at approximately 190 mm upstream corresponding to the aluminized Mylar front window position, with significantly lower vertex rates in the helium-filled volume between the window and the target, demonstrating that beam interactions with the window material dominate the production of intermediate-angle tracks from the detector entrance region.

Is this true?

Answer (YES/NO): YES